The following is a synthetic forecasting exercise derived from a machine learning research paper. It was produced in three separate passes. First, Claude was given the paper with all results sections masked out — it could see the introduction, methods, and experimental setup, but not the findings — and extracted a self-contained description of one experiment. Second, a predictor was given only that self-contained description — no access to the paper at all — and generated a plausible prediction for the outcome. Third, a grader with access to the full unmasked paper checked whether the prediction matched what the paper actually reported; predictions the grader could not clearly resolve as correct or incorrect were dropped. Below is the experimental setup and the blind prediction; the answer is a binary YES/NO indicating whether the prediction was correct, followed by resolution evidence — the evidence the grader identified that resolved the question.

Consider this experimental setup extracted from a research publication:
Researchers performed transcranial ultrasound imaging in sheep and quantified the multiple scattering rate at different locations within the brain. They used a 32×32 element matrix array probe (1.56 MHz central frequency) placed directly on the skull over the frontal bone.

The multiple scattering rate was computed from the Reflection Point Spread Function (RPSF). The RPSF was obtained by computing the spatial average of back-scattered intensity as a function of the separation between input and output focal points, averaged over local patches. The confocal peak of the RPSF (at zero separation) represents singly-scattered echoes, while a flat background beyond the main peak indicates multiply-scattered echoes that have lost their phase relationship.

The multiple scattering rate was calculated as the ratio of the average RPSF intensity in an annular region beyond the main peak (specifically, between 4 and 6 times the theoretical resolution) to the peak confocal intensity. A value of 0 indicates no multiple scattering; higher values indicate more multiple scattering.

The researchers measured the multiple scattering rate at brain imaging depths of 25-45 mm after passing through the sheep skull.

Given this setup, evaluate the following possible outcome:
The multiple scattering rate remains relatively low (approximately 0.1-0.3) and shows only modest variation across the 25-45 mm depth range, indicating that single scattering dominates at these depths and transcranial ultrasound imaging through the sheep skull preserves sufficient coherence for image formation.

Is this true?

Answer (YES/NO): NO